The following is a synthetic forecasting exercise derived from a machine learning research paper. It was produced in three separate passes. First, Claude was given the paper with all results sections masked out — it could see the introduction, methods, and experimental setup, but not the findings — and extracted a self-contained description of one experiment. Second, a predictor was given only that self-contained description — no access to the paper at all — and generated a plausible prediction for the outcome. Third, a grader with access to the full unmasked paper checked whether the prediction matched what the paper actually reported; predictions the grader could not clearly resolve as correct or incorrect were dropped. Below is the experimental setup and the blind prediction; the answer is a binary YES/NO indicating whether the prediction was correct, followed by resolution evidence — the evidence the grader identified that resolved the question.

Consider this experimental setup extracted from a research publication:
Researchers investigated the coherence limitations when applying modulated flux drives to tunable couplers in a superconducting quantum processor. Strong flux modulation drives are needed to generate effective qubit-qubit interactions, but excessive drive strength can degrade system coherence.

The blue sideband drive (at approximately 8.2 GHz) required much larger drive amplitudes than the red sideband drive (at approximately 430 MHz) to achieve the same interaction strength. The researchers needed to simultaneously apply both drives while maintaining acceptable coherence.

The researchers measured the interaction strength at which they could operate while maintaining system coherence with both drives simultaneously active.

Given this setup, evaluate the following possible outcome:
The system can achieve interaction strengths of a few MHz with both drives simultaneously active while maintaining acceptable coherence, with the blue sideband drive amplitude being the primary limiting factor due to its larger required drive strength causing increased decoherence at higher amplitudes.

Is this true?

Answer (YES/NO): NO